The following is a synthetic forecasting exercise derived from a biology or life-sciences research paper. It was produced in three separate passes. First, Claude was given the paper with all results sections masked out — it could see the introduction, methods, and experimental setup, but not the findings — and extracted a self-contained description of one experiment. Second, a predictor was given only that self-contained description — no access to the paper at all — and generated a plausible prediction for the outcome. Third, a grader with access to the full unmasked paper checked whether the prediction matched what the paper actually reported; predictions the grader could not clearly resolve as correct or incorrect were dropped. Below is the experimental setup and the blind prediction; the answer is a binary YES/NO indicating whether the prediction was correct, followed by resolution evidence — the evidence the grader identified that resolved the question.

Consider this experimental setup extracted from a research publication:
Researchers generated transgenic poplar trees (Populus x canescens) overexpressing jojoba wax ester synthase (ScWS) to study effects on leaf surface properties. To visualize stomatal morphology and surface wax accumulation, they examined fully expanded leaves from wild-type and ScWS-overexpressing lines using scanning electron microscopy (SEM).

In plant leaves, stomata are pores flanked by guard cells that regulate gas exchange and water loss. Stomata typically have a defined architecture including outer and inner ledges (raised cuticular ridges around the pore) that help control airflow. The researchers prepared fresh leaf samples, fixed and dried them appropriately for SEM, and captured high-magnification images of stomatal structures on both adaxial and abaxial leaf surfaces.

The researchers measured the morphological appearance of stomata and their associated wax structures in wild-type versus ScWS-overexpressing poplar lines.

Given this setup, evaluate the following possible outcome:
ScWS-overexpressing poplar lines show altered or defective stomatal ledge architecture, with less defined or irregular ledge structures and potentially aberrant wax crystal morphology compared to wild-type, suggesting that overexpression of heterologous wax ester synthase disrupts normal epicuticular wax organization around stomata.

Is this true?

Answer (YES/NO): YES